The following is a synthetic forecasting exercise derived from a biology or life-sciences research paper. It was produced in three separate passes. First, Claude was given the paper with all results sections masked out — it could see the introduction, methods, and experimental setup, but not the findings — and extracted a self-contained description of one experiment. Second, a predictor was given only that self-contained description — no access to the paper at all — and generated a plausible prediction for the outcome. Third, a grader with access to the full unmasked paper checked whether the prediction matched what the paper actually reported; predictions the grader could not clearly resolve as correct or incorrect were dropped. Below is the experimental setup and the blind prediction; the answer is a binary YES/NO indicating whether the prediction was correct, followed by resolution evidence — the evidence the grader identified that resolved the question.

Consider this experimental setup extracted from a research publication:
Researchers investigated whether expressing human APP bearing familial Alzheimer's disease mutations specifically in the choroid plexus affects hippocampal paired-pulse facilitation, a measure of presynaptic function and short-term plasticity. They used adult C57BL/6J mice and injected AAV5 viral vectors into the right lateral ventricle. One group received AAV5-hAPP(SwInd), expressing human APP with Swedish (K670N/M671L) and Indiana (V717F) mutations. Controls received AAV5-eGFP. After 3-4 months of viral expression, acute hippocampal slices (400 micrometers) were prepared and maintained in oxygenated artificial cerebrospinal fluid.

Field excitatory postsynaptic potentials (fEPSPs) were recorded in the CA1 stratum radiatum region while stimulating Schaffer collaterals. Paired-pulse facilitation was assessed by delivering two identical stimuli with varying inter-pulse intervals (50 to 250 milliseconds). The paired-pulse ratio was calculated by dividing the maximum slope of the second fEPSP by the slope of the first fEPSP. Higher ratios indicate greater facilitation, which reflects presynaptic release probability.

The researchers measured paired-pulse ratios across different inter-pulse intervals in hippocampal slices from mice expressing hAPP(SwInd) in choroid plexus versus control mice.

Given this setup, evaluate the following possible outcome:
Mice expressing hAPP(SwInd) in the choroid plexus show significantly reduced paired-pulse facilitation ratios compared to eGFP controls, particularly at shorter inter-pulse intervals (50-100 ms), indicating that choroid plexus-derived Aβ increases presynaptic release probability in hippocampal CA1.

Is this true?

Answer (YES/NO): NO